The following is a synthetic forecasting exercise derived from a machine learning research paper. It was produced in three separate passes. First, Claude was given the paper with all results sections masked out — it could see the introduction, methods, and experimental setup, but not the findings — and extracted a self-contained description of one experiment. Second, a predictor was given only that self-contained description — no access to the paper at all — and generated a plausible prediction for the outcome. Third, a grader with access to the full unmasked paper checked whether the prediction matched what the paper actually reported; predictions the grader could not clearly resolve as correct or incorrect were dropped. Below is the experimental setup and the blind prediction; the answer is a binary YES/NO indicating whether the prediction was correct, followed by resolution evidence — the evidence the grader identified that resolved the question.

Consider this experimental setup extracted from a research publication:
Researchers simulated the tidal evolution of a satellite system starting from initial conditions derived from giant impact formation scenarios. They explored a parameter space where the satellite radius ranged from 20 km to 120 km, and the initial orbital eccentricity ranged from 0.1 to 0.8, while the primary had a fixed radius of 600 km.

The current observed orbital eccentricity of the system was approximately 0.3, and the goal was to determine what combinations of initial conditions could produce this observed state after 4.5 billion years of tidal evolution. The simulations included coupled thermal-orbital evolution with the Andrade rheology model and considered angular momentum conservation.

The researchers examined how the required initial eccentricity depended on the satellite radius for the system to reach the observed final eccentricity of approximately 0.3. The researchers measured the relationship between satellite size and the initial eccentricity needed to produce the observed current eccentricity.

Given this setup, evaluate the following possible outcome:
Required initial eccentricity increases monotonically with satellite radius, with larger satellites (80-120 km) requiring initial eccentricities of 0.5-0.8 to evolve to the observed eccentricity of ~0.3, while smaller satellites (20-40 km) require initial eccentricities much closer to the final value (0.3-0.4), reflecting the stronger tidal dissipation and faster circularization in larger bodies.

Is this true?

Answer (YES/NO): NO